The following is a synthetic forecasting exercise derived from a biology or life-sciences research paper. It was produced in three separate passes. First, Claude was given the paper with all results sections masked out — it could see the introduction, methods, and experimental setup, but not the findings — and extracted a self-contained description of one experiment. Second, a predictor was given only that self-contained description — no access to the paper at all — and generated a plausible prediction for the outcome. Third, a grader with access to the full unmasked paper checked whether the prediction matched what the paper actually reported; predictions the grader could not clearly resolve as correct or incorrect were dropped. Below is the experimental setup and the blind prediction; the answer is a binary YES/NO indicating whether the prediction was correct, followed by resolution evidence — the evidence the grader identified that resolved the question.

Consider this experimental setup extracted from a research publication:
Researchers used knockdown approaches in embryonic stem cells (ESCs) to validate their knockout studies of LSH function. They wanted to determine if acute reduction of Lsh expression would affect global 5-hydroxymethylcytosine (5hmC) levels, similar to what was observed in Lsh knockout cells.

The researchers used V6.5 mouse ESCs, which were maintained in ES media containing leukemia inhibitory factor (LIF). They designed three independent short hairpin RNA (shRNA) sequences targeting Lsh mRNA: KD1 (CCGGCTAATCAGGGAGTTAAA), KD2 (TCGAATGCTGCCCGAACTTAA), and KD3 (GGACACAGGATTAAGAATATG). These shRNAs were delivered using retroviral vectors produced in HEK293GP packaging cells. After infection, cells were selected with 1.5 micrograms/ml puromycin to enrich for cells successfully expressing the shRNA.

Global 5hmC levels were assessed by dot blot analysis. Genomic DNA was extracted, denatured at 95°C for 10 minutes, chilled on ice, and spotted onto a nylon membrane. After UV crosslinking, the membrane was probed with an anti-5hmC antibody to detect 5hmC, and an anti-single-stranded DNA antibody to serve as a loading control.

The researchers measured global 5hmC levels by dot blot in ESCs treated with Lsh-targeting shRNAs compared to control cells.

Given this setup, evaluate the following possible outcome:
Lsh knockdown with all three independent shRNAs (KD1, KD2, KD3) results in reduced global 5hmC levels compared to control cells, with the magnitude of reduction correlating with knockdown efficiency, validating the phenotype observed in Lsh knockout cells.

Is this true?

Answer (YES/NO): YES